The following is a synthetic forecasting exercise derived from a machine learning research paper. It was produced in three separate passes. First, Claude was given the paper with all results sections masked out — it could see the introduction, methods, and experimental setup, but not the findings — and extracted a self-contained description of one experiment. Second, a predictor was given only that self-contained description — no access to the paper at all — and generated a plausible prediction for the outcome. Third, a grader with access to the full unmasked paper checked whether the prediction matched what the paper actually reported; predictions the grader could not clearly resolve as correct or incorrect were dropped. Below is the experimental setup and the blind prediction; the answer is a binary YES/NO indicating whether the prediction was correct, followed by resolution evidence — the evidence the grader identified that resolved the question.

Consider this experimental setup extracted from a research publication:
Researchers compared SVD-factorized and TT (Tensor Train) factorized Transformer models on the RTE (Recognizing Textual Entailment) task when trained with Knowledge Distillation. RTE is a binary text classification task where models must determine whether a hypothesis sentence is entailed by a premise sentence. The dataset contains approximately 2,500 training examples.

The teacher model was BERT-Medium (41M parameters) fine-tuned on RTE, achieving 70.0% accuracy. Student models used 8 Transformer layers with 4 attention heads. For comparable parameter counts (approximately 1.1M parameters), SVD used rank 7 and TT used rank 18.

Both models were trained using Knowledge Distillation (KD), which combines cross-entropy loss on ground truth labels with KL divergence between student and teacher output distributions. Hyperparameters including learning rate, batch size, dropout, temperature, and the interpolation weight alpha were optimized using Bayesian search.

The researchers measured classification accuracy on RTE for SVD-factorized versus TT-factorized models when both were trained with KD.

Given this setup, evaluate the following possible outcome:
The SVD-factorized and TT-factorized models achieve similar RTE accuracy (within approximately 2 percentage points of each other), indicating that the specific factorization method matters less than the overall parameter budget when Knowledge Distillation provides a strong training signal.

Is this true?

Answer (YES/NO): YES